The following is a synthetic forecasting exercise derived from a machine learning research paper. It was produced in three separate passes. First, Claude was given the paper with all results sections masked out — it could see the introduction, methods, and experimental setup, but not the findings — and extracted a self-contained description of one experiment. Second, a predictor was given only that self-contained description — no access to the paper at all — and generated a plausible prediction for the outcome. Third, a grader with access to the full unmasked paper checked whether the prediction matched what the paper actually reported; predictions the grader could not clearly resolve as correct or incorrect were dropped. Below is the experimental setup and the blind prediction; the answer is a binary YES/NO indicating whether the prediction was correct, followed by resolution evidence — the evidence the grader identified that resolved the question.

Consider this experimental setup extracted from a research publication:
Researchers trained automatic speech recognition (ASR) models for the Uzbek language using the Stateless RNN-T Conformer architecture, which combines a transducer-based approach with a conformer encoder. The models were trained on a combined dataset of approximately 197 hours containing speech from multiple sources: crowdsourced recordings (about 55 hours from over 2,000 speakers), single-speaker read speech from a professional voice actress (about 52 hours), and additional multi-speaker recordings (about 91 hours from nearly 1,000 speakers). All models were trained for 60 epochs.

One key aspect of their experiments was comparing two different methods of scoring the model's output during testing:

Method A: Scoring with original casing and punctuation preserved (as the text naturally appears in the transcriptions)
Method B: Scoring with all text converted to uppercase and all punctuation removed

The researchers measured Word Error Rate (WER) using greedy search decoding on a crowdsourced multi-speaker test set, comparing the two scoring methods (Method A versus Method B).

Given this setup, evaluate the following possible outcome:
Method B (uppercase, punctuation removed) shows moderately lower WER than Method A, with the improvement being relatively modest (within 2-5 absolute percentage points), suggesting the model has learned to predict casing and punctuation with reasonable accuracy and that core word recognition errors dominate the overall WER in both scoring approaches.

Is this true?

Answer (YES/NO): NO